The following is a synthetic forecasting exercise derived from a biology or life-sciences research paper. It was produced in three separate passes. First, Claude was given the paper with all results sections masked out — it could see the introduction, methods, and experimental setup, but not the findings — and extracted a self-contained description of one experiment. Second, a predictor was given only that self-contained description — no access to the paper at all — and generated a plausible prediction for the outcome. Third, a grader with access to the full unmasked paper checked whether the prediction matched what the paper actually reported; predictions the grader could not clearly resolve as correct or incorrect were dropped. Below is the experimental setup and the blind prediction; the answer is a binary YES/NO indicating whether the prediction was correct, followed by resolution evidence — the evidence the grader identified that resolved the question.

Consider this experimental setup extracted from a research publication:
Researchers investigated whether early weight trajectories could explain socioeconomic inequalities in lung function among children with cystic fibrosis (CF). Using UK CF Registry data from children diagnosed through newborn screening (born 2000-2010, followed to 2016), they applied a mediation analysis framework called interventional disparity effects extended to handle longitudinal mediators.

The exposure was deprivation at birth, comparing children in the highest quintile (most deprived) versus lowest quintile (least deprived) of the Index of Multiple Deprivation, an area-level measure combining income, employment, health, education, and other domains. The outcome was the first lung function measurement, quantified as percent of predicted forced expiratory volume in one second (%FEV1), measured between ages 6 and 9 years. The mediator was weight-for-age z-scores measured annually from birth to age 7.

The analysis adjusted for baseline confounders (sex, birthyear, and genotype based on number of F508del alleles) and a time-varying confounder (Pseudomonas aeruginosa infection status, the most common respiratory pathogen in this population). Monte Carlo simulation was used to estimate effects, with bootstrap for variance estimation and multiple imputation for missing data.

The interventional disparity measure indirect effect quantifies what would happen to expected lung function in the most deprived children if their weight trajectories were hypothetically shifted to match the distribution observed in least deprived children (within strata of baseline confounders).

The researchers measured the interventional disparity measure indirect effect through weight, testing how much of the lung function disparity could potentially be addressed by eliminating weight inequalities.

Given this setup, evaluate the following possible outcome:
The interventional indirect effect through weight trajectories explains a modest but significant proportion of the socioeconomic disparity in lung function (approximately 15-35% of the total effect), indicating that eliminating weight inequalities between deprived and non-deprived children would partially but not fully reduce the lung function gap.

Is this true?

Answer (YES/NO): NO